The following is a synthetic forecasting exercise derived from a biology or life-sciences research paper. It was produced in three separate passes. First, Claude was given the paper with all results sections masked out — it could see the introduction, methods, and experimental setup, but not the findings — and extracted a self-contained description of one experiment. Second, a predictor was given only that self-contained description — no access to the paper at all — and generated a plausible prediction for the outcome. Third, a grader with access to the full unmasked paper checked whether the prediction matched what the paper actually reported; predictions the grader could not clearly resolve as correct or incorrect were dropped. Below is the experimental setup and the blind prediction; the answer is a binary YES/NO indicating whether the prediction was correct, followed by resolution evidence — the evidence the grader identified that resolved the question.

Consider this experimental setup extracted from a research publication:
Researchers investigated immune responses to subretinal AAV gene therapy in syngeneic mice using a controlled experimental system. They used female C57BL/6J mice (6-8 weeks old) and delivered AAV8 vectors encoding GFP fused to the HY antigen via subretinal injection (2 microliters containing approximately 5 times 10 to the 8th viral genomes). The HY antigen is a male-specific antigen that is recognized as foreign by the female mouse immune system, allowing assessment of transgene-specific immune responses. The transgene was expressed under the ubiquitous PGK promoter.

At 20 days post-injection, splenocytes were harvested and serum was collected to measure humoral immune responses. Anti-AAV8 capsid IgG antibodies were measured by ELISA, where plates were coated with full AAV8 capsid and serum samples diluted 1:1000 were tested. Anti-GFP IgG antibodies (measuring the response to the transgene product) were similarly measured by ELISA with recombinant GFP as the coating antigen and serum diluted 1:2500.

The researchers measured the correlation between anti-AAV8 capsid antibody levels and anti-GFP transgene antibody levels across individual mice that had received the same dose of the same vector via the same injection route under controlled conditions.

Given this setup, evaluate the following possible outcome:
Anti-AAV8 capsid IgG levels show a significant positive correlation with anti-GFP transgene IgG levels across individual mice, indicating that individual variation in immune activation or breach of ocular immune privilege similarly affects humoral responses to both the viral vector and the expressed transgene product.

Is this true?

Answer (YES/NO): NO